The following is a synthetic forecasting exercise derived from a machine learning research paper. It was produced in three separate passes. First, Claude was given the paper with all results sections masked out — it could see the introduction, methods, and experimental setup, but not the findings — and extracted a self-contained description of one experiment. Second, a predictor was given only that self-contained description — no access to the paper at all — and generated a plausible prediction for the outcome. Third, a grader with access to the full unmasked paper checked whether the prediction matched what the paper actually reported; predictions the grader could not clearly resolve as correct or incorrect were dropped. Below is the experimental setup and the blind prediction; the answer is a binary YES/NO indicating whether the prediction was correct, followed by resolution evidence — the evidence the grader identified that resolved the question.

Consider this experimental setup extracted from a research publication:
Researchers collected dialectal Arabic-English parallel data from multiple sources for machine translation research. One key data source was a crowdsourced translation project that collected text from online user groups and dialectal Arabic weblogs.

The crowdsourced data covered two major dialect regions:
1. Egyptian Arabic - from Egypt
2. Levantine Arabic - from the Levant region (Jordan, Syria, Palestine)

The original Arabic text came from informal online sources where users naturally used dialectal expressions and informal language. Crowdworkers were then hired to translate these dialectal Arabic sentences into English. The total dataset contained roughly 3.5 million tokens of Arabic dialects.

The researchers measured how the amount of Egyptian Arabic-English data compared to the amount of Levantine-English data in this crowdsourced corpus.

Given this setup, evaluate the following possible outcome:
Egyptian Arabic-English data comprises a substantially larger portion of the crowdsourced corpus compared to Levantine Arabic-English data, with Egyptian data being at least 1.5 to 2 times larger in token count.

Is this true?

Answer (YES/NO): NO